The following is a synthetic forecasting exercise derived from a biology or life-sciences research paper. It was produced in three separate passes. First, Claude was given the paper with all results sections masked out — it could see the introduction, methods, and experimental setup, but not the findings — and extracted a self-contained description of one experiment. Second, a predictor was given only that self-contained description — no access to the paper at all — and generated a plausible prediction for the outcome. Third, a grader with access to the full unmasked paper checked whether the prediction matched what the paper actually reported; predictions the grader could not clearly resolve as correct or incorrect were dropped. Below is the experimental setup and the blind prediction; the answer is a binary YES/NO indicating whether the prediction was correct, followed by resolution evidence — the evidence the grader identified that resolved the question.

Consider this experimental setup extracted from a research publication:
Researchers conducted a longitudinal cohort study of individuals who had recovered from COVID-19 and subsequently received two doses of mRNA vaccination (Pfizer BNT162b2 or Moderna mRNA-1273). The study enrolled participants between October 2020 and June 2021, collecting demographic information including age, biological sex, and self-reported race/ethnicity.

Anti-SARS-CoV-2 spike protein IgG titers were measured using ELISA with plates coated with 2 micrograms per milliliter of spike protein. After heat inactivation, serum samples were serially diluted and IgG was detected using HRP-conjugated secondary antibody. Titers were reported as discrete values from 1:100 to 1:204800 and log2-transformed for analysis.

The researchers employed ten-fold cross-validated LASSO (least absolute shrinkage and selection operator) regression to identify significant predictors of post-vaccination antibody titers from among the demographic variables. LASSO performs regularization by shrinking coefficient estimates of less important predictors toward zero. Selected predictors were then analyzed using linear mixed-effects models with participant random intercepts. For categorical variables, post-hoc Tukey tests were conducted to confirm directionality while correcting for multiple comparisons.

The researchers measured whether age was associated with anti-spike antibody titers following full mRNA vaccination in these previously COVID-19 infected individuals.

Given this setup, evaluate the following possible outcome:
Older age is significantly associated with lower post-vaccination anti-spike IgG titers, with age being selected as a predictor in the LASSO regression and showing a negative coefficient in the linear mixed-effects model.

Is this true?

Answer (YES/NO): NO